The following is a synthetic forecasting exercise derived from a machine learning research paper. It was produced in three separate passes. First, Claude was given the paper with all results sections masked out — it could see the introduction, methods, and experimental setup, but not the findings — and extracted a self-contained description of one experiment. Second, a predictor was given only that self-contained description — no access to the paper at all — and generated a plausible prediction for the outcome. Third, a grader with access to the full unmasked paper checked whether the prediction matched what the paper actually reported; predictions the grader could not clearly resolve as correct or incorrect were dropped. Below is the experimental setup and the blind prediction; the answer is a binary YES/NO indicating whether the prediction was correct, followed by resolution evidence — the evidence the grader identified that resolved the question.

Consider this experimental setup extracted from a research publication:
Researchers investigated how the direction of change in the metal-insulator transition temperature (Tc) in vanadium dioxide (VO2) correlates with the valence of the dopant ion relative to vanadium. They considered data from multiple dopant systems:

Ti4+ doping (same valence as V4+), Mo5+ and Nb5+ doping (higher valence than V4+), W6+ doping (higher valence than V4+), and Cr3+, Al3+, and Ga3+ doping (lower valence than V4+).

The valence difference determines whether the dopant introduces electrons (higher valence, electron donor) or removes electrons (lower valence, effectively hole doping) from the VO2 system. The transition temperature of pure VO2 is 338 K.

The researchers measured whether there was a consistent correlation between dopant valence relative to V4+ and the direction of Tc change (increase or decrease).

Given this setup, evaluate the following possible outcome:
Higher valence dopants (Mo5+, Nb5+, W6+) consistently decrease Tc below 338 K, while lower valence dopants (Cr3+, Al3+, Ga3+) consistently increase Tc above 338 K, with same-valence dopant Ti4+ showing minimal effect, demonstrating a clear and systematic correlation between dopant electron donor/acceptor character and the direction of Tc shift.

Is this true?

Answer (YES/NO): YES